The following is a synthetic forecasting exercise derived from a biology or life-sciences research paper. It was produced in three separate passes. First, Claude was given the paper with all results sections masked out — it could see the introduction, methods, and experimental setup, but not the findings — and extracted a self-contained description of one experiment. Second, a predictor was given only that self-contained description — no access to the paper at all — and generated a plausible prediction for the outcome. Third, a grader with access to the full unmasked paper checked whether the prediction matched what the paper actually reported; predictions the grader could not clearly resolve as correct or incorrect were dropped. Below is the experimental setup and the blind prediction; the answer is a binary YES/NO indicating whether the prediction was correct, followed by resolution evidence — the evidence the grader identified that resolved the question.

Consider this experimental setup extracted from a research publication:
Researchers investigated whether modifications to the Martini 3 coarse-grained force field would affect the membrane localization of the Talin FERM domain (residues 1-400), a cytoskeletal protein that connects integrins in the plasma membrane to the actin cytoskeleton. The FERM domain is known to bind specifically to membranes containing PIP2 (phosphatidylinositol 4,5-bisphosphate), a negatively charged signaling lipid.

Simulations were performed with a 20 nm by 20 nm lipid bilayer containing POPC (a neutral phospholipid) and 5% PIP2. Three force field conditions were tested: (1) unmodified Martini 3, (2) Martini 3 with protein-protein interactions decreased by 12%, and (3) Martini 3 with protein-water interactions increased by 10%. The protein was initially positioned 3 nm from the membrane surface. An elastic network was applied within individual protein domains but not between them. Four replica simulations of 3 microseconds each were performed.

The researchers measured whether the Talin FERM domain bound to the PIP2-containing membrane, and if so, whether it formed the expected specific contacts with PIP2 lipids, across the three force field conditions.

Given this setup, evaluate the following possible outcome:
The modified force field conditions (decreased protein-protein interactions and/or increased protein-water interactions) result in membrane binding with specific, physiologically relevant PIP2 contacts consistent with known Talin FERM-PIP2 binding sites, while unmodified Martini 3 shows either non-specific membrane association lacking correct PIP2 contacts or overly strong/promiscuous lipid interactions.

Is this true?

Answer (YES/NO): NO